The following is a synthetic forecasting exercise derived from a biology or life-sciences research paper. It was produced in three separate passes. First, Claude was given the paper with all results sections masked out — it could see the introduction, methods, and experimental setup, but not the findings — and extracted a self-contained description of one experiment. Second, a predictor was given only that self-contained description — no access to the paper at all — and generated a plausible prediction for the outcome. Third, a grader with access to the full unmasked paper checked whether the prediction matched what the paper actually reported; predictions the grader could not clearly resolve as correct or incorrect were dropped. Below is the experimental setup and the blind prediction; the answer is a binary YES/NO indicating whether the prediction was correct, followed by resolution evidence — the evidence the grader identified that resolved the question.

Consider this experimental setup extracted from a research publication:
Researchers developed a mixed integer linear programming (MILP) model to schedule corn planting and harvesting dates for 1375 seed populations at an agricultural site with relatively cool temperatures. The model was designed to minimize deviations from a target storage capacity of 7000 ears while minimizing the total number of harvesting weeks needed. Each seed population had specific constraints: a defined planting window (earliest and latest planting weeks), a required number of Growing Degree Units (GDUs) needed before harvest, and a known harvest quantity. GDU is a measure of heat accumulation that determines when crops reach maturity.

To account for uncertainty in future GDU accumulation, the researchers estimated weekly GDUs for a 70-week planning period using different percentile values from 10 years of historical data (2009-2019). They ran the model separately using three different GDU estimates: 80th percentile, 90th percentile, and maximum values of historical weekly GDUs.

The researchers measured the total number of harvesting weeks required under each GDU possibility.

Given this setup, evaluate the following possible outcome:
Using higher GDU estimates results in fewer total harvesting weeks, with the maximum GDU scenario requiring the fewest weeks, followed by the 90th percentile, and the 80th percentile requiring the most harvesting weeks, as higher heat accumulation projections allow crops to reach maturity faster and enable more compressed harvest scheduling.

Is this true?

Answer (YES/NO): NO